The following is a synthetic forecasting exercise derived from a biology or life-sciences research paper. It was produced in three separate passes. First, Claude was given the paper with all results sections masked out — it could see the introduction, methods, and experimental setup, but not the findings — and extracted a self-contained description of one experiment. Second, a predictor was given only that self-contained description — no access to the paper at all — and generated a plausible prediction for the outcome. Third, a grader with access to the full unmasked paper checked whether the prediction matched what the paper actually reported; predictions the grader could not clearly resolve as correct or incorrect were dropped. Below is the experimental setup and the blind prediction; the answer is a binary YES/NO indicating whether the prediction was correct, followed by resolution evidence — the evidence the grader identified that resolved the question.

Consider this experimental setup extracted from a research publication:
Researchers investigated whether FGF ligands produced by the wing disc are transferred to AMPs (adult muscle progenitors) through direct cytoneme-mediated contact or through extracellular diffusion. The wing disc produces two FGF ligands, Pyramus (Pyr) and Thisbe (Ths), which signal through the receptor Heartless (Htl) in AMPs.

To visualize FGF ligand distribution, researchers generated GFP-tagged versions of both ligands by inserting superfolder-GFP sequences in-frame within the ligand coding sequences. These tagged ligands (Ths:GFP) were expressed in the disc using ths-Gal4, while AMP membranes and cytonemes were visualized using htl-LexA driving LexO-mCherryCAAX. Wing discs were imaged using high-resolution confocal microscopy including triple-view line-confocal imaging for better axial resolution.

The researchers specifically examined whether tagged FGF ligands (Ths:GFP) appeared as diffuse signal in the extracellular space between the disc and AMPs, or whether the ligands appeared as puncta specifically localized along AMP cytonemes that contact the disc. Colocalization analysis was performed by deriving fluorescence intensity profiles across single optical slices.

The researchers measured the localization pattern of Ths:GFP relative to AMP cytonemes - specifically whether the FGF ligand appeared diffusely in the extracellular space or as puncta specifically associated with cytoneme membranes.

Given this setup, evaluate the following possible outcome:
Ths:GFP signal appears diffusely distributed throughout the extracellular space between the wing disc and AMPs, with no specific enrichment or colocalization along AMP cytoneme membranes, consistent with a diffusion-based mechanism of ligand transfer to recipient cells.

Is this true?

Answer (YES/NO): NO